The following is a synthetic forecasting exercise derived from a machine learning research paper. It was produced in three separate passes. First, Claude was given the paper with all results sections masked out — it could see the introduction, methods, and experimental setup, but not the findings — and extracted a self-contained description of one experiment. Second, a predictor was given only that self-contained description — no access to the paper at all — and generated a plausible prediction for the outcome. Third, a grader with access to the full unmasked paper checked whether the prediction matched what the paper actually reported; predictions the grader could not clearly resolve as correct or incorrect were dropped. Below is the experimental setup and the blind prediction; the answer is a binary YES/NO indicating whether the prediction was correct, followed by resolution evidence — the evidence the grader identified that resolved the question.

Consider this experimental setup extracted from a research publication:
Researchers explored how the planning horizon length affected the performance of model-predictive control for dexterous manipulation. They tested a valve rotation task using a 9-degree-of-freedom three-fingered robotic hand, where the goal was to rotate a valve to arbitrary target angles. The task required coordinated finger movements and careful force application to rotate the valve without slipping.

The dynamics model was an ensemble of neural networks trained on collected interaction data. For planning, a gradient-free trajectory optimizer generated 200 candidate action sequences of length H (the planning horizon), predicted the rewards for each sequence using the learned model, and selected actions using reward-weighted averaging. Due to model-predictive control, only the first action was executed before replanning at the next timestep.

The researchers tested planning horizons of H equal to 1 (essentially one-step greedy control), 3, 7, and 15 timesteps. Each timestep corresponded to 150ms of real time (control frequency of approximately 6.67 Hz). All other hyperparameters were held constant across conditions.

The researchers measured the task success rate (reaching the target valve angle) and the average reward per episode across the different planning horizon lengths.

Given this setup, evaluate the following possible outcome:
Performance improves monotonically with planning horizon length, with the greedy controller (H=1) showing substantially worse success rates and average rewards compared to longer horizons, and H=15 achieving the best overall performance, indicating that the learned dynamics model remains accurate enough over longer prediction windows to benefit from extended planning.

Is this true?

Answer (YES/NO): NO